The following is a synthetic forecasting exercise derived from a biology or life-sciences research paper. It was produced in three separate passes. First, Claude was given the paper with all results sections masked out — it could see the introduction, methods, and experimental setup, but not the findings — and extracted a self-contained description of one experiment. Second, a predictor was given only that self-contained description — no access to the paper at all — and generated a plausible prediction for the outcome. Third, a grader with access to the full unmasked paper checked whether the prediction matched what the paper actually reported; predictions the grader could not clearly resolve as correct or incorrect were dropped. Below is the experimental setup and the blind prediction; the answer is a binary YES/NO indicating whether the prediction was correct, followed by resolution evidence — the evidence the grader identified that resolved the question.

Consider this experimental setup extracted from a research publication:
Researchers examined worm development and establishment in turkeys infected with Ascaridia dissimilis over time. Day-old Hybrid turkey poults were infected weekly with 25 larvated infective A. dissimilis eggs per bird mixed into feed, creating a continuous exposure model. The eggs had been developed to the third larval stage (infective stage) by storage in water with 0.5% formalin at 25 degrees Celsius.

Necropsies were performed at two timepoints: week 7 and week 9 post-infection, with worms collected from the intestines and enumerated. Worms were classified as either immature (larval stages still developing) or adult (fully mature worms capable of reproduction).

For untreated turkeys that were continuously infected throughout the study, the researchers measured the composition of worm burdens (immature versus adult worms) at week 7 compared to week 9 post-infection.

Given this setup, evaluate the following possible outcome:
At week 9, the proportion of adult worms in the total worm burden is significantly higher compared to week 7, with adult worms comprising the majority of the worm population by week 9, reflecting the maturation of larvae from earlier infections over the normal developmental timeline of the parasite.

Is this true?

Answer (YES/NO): NO